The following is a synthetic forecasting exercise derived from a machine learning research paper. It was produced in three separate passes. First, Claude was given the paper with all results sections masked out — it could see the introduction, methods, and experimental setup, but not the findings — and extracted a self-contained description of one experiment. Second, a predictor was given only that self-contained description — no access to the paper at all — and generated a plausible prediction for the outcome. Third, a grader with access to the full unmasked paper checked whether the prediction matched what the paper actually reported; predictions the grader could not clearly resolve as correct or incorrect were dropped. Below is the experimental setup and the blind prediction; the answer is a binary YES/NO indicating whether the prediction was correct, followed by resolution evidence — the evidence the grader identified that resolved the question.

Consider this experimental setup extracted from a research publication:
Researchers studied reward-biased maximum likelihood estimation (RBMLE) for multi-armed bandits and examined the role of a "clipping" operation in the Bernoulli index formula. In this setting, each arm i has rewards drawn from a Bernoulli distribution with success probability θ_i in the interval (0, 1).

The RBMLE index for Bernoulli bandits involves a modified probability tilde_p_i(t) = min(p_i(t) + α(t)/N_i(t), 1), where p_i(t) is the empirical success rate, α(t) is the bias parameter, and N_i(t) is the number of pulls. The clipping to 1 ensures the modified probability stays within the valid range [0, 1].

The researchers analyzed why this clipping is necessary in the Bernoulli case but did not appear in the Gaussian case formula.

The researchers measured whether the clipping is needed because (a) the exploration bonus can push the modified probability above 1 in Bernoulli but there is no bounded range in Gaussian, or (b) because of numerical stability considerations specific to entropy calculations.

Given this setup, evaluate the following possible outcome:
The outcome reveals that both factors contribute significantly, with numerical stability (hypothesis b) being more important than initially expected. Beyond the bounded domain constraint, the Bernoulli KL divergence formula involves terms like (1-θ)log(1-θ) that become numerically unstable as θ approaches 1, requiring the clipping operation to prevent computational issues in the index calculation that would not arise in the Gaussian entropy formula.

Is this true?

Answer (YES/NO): NO